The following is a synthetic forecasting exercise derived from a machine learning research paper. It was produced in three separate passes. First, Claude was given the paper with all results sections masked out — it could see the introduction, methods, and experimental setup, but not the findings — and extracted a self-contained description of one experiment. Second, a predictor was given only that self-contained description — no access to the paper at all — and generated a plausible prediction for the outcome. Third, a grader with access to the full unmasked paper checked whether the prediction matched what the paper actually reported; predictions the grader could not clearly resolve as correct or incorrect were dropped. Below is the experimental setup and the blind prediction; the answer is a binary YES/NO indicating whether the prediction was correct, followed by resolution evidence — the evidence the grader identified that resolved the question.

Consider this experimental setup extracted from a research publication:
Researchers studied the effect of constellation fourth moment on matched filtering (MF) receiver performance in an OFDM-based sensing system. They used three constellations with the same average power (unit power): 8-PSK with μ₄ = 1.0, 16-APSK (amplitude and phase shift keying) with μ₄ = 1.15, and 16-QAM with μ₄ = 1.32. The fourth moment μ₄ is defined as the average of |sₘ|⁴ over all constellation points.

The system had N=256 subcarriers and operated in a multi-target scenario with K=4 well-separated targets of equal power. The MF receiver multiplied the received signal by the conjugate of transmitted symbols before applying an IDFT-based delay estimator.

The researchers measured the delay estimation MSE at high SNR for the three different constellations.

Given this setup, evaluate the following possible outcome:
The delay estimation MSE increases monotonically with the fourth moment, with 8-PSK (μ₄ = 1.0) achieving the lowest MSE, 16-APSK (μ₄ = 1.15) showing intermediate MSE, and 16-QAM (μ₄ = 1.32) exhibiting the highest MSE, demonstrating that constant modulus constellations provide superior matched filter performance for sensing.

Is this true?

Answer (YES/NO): YES